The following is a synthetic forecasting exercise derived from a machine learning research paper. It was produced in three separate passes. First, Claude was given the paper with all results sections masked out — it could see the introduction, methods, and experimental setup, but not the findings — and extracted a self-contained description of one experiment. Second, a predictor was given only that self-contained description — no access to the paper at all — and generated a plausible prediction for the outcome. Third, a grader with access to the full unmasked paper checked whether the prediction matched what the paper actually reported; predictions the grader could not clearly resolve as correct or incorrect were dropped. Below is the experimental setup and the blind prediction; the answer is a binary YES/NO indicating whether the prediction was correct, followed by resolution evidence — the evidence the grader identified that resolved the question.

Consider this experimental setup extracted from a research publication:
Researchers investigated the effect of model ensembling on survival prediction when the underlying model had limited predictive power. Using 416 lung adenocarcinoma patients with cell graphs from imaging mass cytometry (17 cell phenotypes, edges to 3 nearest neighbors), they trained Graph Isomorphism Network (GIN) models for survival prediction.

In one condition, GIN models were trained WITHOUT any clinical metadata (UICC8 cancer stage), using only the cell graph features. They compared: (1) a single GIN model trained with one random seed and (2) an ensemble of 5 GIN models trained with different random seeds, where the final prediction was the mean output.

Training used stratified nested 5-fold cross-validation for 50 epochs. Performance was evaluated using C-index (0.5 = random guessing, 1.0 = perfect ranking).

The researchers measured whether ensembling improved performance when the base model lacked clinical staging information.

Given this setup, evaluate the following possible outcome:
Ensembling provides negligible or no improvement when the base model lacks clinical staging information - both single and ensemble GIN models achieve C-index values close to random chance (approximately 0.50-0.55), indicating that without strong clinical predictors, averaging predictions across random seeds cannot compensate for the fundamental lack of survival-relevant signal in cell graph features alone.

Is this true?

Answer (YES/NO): YES